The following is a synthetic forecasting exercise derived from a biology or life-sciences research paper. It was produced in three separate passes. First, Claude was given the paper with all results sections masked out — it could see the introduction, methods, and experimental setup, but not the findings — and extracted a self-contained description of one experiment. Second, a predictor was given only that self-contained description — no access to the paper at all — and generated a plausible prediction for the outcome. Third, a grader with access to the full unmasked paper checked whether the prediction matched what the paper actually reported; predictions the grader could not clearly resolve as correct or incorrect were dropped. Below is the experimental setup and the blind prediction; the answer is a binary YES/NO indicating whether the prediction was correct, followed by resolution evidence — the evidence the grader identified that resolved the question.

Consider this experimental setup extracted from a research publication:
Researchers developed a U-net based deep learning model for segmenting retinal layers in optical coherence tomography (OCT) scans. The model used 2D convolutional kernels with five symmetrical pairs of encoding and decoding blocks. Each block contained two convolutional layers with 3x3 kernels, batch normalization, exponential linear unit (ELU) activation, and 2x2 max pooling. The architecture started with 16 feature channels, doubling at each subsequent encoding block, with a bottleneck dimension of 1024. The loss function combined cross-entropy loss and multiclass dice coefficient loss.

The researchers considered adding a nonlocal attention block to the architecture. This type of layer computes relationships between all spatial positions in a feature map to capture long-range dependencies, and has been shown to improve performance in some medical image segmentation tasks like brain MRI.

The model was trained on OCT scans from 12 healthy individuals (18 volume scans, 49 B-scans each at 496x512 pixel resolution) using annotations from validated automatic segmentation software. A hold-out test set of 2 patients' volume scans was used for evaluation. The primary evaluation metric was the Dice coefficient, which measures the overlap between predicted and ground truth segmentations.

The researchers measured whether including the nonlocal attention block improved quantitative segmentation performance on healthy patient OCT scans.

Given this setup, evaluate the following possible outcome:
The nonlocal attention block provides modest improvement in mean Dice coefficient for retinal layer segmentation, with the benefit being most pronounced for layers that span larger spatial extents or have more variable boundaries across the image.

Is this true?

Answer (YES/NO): NO